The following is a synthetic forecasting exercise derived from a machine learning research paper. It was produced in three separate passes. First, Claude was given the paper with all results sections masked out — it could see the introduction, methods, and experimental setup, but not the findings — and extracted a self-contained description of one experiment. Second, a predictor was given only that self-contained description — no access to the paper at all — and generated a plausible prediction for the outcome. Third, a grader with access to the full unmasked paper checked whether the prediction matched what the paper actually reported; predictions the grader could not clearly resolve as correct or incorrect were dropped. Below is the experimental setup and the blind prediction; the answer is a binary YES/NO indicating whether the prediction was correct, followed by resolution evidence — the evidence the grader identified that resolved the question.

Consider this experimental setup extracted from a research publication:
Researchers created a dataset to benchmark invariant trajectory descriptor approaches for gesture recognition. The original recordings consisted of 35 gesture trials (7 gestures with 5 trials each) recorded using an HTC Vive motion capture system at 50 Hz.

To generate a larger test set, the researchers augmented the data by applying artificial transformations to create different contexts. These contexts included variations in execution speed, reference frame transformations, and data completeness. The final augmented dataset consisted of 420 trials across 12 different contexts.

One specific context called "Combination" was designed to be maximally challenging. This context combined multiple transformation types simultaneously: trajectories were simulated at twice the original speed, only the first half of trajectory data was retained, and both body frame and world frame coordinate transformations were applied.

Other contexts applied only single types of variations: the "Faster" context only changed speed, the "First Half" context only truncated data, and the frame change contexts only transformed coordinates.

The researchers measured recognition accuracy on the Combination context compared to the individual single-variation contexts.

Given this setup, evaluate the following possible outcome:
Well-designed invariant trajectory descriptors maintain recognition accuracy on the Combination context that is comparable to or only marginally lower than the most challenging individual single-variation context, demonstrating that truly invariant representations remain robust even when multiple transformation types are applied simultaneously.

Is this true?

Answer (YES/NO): YES